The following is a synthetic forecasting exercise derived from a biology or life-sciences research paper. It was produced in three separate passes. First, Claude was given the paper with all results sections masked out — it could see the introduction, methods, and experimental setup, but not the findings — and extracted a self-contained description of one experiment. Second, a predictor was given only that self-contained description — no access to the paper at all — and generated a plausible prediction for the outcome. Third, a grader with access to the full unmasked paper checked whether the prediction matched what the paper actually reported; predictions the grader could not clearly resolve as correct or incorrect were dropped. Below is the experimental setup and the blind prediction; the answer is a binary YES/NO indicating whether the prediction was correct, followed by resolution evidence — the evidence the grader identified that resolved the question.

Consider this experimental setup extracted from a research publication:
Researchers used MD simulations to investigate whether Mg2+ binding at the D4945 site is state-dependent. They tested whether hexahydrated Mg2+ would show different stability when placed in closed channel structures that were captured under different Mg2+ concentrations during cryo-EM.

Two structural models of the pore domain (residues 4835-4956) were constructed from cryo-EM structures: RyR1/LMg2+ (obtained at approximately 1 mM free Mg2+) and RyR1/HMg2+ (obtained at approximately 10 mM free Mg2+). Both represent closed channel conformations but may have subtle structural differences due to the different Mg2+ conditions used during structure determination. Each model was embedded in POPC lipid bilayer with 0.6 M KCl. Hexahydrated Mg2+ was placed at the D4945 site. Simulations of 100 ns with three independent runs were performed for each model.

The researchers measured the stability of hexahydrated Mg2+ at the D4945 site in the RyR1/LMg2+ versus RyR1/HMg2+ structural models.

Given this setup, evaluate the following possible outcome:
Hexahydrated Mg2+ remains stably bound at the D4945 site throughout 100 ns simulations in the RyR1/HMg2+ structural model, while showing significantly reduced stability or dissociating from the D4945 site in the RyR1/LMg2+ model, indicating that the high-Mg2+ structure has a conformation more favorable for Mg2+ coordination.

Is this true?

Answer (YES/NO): NO